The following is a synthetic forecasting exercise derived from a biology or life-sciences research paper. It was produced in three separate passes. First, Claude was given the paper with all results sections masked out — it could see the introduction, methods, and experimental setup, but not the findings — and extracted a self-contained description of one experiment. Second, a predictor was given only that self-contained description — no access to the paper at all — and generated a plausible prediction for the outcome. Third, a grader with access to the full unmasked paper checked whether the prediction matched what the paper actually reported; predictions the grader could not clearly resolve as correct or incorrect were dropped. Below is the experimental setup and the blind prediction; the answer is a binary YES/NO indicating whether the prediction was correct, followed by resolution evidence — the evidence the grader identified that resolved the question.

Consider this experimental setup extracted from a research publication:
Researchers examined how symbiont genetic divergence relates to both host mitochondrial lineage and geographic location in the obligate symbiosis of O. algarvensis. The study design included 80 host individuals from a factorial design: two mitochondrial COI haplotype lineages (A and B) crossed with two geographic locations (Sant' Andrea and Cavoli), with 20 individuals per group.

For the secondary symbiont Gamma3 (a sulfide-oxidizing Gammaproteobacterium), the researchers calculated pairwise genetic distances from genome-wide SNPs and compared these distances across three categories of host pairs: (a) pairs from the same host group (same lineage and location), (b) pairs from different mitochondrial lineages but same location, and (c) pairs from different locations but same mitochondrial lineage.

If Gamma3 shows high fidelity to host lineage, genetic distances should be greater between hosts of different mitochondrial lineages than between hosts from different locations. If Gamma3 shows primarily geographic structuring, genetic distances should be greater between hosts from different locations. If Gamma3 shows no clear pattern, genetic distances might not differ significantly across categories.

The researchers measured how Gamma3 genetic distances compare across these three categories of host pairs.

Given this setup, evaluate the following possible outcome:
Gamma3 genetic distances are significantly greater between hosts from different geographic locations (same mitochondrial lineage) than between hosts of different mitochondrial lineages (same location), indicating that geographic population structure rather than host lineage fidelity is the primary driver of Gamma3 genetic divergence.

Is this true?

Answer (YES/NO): NO